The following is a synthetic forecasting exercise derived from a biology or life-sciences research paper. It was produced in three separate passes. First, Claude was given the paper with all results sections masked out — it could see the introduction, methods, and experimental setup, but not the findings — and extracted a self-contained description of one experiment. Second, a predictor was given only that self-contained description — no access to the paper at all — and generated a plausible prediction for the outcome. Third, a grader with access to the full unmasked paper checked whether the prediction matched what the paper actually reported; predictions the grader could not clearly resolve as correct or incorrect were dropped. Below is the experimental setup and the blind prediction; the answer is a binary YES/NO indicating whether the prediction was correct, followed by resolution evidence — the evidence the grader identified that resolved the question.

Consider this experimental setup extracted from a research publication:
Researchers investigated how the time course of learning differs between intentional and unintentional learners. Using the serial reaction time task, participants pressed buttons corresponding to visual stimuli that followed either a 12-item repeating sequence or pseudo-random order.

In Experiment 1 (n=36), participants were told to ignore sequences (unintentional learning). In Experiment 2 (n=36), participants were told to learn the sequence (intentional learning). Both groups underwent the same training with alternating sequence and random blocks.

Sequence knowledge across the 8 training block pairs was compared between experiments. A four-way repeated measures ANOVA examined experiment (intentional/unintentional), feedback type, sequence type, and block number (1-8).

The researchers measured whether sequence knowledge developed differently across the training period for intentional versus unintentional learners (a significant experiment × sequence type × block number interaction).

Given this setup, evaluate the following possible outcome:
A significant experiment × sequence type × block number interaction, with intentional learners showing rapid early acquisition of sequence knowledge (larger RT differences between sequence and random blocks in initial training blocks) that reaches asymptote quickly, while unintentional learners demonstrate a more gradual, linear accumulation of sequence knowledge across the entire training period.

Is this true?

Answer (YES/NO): NO